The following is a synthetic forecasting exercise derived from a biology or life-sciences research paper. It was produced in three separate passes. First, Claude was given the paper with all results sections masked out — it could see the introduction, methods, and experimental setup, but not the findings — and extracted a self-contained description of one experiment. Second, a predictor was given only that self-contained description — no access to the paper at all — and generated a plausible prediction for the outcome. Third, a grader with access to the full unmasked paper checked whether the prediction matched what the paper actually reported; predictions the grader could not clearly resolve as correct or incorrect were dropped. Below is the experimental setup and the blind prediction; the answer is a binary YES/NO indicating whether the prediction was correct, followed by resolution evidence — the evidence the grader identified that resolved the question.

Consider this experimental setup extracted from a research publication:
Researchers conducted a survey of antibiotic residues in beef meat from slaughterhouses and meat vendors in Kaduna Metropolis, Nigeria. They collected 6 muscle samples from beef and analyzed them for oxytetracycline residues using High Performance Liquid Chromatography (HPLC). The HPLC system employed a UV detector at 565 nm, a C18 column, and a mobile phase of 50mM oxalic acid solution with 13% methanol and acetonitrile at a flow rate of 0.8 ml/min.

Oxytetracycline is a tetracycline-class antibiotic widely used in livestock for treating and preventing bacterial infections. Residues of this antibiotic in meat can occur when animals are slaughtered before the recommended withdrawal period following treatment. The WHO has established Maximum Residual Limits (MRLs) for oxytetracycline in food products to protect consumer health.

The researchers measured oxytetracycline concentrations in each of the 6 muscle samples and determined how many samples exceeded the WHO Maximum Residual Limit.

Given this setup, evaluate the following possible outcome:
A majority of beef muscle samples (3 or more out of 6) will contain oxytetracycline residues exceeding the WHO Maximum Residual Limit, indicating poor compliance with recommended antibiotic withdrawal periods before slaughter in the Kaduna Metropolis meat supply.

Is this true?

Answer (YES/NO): YES